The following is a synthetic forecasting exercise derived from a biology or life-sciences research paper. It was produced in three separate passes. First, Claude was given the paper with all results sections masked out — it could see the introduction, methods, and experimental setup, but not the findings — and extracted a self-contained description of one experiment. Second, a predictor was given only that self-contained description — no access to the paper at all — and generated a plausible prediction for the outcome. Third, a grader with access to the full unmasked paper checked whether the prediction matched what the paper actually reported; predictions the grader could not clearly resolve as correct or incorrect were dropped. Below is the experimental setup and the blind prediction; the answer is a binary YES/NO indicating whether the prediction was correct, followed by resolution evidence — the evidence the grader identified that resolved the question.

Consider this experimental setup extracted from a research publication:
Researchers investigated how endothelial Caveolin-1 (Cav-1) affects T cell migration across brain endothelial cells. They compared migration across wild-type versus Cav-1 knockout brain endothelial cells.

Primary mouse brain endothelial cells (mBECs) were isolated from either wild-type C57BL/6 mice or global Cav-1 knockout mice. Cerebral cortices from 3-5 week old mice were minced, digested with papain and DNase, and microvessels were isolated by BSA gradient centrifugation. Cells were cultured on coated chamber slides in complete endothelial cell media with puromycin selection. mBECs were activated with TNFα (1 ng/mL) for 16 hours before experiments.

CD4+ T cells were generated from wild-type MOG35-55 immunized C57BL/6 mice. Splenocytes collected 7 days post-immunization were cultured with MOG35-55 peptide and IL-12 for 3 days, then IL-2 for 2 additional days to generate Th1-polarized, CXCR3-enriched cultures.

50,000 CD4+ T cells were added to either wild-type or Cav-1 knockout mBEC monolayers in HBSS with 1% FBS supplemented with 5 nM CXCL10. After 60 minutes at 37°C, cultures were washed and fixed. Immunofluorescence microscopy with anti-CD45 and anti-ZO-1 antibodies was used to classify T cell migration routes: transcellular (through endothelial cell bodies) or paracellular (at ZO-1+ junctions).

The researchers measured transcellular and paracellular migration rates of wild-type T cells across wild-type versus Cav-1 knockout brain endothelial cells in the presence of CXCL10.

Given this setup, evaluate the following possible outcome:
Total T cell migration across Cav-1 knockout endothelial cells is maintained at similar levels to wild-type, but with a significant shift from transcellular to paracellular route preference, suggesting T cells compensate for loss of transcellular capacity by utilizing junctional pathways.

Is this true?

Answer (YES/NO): NO